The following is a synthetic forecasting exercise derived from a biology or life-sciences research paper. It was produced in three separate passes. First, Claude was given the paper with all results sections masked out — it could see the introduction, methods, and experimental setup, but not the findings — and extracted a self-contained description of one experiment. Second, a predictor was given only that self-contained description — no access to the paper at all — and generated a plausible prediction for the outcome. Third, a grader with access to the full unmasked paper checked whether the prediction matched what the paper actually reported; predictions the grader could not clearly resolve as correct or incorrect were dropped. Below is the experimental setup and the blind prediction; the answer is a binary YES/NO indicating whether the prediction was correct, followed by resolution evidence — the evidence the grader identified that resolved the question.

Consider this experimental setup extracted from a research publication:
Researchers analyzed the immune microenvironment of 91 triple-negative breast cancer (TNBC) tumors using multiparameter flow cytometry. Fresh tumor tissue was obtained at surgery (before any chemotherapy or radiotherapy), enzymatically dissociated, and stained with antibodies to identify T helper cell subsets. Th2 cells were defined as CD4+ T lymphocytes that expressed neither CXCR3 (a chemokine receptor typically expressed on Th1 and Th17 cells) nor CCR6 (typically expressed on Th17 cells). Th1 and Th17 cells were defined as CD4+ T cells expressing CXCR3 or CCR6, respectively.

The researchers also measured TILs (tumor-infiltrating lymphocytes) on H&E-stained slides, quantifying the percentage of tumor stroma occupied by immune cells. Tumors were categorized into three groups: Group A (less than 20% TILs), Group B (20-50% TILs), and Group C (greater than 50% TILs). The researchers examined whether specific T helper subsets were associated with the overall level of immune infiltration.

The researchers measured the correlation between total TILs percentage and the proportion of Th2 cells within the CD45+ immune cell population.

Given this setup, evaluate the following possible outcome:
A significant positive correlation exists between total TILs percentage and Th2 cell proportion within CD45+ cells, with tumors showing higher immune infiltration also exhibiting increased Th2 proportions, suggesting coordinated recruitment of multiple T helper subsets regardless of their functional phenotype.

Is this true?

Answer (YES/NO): NO